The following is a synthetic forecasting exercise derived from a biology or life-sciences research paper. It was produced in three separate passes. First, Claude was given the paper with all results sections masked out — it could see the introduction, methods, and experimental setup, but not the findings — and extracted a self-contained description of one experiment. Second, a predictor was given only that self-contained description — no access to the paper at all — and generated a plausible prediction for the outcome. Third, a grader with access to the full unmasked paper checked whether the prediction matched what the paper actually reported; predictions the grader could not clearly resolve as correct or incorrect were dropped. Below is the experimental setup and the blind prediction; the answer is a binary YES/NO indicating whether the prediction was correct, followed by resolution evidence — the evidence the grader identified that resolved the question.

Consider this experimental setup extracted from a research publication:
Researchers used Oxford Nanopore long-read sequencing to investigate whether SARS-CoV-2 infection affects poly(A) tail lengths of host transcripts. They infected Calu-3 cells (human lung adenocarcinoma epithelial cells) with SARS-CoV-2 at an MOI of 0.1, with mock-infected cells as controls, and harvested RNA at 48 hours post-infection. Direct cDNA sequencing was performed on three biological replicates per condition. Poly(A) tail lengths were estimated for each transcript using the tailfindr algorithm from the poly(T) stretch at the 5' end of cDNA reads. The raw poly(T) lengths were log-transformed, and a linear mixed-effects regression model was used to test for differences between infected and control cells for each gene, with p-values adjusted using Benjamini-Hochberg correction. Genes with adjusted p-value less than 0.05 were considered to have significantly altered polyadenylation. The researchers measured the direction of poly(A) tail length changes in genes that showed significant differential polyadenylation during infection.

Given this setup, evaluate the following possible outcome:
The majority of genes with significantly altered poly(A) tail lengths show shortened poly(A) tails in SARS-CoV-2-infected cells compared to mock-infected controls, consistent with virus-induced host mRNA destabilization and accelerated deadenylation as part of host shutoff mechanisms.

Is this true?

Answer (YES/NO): NO